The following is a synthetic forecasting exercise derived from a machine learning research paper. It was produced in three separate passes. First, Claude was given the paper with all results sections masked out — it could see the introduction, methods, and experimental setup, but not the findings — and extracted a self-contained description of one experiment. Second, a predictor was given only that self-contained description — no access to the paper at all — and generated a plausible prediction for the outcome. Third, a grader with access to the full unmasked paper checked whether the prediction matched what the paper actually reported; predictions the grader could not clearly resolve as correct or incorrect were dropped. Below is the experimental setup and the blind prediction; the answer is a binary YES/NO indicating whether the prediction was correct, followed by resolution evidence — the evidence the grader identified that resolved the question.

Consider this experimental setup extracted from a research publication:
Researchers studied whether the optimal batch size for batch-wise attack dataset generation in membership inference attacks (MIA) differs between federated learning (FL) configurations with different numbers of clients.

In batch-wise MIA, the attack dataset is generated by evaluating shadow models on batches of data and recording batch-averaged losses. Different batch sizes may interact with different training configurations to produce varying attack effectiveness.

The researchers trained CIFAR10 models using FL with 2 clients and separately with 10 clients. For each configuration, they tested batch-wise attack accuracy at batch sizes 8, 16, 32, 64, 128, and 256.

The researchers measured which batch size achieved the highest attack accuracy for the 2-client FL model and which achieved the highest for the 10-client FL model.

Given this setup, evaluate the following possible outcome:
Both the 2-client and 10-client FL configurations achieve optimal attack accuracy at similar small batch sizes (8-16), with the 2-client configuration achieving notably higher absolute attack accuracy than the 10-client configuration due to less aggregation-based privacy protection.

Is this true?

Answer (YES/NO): NO